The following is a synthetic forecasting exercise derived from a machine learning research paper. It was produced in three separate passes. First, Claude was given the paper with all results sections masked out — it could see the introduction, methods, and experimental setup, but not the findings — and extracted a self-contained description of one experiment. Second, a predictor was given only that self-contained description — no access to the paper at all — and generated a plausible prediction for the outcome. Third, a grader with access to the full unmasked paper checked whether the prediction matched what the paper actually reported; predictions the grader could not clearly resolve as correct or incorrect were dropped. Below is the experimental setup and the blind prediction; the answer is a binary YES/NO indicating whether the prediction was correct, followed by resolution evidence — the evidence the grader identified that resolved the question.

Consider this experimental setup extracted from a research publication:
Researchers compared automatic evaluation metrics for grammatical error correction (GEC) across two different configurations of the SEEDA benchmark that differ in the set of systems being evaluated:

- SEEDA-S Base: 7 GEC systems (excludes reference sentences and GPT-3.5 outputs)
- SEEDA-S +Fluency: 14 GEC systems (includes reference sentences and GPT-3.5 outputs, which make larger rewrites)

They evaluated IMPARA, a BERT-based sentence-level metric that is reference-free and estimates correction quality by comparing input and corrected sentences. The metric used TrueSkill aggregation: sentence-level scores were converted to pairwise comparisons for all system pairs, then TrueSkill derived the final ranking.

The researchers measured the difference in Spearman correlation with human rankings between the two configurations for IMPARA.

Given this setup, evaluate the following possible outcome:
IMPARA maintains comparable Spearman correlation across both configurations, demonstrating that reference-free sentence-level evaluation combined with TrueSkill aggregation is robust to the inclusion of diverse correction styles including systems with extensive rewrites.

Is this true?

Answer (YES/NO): YES